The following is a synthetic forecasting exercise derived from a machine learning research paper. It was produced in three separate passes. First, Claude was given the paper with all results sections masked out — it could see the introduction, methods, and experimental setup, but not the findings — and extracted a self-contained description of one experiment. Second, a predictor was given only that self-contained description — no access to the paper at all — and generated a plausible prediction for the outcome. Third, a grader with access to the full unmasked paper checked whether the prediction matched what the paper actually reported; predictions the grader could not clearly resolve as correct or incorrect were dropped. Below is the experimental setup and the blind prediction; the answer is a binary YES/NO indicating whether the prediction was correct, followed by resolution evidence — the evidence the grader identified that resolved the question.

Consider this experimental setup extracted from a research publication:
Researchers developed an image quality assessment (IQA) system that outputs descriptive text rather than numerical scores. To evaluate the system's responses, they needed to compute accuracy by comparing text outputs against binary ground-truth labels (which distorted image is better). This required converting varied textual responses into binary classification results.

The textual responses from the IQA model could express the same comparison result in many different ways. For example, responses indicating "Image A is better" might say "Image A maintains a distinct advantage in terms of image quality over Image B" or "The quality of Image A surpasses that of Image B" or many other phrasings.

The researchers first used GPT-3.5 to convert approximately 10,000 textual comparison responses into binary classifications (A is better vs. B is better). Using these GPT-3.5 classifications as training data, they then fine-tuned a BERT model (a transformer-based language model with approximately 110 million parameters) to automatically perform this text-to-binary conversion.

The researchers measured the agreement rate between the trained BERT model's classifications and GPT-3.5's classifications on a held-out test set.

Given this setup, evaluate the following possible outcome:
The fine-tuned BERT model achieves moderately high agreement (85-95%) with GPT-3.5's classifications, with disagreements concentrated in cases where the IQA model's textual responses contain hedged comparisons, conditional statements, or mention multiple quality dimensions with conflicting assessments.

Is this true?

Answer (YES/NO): NO